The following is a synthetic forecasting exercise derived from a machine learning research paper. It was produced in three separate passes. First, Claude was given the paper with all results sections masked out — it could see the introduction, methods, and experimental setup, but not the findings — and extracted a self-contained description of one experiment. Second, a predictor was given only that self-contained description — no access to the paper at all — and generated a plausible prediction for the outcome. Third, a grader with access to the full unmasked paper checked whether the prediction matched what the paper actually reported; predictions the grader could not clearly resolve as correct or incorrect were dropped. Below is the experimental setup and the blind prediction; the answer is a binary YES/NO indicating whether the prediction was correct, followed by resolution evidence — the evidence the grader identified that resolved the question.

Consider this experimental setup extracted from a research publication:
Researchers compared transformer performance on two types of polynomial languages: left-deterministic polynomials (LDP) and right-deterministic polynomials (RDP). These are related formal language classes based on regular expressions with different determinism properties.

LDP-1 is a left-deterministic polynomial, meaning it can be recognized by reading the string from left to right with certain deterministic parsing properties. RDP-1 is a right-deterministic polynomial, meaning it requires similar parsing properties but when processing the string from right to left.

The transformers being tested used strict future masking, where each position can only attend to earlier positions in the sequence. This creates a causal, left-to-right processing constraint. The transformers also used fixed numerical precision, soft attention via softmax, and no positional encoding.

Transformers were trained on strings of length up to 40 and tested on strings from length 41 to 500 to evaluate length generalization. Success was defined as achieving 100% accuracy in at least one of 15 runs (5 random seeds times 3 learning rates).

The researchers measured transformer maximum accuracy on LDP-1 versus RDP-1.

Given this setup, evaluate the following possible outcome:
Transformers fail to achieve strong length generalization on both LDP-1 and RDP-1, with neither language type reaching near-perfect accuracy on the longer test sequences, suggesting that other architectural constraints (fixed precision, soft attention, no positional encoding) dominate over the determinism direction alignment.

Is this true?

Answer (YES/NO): NO